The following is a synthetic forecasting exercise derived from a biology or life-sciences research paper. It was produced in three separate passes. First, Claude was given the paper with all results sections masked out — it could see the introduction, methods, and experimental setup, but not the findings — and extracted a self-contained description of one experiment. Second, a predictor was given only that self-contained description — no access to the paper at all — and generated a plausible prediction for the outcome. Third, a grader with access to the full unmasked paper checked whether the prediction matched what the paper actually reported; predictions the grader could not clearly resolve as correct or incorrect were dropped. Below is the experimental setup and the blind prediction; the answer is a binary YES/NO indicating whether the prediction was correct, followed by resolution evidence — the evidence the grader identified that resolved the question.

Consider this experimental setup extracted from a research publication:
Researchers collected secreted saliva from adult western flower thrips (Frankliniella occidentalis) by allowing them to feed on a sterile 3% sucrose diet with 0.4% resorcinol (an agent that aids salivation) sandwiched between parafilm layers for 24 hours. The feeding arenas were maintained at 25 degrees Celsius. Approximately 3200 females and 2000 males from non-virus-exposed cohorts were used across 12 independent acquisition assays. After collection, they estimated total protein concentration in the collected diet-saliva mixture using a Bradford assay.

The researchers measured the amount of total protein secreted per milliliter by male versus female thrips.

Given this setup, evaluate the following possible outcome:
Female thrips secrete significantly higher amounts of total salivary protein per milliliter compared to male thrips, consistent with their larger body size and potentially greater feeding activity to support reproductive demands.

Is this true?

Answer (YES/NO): YES